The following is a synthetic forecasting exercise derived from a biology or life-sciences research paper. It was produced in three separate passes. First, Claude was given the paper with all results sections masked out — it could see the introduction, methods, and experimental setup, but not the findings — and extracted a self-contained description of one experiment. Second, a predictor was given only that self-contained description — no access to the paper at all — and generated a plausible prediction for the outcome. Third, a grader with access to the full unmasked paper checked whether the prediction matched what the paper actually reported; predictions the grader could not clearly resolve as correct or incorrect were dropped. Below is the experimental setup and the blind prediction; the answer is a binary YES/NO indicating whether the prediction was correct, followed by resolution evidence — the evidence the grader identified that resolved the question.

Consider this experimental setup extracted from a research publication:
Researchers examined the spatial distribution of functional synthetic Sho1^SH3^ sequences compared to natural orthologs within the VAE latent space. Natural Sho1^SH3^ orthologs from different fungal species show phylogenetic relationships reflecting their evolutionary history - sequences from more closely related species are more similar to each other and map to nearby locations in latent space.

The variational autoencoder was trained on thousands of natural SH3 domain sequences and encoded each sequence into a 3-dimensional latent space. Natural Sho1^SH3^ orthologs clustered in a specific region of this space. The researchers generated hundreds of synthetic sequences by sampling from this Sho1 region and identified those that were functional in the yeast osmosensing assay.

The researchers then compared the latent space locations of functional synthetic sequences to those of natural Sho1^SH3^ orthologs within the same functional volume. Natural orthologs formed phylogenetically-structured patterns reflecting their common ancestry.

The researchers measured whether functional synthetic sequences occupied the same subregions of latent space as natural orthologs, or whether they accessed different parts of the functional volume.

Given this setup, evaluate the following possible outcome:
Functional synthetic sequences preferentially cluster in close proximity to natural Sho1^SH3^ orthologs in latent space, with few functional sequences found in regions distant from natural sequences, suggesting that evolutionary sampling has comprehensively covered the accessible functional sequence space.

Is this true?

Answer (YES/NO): NO